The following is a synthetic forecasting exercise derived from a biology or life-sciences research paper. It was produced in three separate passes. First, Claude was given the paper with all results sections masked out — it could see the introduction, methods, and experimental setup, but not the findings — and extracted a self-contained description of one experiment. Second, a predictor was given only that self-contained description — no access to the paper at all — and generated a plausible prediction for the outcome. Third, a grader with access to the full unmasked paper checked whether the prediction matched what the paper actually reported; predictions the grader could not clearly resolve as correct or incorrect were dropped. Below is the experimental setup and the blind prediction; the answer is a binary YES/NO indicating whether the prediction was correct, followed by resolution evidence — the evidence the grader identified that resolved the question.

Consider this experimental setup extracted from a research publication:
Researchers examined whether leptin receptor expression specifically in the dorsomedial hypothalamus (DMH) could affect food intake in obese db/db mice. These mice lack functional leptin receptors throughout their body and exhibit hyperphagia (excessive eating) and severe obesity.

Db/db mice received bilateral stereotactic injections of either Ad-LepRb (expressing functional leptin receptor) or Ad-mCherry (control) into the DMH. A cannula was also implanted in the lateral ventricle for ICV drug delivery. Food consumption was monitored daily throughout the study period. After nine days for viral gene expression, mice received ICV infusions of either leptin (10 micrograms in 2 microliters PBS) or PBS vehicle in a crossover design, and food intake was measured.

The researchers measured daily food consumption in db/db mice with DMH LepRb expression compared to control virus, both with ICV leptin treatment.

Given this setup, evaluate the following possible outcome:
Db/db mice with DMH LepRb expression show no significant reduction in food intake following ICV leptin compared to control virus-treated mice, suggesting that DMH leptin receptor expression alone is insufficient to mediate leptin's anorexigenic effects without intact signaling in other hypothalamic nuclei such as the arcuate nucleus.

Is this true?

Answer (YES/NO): NO